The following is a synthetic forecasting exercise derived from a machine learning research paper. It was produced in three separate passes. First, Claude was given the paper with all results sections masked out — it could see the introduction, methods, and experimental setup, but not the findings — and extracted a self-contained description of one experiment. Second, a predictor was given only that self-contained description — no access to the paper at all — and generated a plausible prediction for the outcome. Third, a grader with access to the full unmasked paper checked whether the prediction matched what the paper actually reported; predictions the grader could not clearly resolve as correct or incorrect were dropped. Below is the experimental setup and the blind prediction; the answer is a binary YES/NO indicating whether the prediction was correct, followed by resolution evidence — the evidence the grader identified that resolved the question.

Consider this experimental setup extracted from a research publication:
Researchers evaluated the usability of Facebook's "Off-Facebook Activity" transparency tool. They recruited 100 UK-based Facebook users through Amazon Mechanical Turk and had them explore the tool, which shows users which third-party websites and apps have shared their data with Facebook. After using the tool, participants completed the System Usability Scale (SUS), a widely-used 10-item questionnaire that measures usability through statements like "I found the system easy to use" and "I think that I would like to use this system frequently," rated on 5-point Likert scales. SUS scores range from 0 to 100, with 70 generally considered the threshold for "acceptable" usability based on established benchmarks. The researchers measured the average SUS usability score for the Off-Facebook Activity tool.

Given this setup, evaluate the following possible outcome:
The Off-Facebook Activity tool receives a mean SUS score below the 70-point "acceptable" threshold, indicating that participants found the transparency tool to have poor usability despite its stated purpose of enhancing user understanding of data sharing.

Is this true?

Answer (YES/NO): YES